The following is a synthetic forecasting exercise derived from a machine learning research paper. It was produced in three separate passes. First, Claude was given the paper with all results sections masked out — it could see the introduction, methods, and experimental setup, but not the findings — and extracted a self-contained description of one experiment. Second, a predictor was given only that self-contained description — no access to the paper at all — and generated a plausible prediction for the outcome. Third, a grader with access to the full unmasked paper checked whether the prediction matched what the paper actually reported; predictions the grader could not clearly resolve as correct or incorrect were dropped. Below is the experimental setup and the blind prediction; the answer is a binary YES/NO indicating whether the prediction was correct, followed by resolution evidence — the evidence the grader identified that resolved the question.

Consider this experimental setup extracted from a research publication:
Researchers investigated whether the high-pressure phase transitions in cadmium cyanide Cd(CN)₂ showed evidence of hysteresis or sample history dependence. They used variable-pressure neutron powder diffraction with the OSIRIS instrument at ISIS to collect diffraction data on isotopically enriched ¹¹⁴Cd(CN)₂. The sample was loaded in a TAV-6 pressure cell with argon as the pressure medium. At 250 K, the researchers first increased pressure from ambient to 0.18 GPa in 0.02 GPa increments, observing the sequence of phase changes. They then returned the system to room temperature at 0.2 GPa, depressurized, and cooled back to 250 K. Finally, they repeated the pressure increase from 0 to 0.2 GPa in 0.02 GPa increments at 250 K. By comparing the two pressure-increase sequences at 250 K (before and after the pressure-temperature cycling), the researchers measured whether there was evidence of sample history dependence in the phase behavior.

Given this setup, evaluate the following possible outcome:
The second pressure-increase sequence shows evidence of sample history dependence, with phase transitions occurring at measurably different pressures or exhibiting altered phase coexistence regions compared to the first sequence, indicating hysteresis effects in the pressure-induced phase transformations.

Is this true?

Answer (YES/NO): YES